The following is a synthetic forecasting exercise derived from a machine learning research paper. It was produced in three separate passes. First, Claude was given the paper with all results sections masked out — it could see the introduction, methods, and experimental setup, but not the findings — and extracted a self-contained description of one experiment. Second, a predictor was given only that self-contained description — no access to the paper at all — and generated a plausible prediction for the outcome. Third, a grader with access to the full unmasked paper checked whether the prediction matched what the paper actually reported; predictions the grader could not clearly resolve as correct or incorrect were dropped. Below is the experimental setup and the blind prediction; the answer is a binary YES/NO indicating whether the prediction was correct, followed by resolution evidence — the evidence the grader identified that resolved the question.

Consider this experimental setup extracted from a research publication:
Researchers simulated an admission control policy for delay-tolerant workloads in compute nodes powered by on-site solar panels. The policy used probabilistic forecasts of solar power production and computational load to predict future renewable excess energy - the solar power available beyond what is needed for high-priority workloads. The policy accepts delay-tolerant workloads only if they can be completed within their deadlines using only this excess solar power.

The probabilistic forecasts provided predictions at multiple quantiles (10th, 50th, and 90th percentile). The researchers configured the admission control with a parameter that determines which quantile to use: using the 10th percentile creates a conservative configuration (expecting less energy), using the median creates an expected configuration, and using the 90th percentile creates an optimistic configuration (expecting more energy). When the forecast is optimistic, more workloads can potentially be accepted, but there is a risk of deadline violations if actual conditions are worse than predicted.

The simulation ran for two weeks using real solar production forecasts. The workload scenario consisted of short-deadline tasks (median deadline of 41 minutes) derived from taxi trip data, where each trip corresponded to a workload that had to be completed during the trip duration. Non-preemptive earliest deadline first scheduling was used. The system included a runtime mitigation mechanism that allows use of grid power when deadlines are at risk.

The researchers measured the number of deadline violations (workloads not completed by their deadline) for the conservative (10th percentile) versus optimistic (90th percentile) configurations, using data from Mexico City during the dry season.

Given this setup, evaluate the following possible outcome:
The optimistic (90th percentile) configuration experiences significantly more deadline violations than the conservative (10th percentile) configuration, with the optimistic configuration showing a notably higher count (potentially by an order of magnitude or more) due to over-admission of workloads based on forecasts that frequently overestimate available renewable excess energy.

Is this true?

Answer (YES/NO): YES